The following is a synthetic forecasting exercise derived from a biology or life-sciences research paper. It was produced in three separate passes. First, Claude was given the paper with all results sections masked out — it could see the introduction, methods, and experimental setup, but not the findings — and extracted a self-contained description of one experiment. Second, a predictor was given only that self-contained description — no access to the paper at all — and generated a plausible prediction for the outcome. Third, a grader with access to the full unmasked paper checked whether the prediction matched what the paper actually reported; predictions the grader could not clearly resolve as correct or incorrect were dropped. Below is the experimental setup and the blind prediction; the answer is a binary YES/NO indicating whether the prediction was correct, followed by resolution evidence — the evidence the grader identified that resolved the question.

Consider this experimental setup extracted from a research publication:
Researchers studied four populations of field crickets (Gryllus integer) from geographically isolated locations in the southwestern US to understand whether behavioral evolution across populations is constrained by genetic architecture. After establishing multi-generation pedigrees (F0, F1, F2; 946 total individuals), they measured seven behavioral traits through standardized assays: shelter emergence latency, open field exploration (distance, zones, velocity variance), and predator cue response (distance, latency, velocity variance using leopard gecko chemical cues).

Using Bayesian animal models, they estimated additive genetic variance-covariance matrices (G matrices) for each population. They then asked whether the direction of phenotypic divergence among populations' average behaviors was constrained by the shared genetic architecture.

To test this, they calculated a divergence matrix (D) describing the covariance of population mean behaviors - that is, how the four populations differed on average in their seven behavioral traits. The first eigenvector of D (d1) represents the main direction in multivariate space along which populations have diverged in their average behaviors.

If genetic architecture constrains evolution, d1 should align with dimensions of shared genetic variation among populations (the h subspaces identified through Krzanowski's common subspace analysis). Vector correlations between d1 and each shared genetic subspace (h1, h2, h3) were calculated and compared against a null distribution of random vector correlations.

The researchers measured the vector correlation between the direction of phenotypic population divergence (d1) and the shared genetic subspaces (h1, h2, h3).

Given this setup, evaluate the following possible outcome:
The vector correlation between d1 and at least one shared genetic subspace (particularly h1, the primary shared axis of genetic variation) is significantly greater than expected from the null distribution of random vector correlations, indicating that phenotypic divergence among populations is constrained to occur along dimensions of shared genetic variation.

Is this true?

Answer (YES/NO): NO